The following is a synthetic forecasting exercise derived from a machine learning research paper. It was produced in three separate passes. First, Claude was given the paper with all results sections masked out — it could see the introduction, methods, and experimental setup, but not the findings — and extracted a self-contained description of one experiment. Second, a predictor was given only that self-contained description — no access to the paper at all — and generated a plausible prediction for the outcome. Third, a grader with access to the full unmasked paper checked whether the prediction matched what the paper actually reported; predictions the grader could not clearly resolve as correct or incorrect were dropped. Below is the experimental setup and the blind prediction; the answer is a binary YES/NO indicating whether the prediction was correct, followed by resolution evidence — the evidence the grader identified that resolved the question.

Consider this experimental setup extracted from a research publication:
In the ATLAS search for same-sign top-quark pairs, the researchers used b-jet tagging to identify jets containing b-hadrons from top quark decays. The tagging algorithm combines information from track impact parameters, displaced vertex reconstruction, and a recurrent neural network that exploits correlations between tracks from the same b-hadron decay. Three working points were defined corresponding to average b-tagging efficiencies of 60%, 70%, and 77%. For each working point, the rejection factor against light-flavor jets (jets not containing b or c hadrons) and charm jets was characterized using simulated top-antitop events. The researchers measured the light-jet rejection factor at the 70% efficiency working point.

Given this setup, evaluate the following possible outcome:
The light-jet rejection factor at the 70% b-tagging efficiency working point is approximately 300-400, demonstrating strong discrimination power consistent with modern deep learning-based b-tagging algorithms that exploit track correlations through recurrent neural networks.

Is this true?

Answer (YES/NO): NO